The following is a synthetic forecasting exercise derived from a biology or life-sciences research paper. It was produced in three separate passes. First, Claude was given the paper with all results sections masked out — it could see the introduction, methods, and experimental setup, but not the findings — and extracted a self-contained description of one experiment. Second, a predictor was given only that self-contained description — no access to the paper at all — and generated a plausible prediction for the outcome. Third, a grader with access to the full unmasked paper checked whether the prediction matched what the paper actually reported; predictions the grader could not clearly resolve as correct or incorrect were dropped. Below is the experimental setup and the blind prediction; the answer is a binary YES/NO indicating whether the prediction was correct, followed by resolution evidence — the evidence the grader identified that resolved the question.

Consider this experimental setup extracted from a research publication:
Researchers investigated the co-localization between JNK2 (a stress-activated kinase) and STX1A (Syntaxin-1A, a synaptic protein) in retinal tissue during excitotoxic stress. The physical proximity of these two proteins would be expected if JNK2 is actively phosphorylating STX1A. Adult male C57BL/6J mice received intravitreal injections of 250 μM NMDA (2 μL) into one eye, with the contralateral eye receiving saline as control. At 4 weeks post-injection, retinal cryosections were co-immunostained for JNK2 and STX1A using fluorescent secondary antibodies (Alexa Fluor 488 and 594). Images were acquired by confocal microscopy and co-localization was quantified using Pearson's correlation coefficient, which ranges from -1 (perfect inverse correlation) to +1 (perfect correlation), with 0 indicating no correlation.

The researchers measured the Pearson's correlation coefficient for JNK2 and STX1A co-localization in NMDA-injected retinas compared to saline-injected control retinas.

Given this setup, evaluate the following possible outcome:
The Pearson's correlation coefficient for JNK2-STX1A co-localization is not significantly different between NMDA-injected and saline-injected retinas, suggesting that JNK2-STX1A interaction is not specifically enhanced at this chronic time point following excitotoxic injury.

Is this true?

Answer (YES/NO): YES